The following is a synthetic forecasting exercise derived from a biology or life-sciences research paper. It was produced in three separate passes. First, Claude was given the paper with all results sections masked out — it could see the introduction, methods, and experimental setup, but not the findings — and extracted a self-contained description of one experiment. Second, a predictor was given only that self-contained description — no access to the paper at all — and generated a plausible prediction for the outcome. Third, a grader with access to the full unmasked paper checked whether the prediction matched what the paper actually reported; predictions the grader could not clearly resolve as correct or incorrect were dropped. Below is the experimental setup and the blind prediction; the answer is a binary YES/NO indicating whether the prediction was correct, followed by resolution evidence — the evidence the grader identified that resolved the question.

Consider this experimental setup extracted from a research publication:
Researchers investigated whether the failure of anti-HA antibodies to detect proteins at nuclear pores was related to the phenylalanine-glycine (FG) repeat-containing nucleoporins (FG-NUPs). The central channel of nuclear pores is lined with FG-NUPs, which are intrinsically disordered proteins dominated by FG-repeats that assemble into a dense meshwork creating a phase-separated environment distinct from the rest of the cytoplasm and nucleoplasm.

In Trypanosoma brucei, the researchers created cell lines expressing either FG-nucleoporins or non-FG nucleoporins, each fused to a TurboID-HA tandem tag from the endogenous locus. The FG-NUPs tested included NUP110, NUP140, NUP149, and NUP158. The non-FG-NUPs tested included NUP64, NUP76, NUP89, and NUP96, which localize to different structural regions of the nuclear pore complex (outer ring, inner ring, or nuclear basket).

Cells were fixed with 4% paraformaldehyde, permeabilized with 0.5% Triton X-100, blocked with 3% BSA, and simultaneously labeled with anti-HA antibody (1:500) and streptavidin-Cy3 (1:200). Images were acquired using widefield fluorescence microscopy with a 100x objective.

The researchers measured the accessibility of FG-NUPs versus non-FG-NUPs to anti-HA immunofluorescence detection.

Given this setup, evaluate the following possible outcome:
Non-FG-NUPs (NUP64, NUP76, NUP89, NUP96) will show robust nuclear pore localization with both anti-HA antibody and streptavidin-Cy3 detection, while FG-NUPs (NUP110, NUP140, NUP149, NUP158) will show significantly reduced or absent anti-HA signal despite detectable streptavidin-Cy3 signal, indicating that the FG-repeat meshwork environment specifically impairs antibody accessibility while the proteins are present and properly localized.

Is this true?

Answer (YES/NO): NO